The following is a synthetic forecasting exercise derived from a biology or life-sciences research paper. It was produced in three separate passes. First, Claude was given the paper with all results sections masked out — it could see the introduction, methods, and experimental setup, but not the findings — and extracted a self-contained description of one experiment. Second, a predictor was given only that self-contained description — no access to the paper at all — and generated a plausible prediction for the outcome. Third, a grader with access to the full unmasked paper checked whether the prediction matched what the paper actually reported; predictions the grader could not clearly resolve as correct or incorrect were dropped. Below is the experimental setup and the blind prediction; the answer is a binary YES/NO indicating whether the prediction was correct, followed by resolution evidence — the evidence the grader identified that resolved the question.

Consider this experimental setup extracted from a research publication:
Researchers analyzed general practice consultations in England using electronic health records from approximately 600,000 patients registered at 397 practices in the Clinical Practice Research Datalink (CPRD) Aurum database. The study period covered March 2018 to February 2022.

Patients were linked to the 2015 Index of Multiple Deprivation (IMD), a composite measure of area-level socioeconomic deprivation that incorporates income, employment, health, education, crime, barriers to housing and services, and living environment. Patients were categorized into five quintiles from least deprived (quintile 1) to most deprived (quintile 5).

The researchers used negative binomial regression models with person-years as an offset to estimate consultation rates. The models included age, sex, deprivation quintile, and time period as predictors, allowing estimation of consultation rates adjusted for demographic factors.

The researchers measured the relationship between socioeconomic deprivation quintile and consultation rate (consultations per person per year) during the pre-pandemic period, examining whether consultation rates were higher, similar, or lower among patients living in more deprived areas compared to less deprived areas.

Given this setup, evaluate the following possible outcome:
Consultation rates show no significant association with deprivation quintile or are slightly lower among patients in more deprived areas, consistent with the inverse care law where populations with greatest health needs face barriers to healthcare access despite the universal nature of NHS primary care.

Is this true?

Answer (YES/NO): NO